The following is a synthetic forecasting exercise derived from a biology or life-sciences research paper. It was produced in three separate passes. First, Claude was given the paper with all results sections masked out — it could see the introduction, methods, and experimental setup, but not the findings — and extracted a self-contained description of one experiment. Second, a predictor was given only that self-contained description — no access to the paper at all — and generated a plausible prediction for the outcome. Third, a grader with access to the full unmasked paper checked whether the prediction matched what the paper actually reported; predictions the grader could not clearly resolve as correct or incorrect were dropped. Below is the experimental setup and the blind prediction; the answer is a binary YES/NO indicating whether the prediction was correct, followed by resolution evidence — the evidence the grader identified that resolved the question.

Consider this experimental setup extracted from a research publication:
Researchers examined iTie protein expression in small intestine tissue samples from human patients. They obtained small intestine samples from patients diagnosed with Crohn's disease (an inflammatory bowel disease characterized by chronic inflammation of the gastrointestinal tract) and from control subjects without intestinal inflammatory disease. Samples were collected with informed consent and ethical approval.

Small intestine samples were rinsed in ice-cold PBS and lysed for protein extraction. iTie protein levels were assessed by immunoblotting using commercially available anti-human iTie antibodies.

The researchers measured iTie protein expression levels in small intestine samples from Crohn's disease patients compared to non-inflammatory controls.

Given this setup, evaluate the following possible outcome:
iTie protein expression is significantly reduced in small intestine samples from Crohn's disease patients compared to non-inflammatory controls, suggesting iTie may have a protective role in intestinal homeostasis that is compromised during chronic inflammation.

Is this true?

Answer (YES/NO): YES